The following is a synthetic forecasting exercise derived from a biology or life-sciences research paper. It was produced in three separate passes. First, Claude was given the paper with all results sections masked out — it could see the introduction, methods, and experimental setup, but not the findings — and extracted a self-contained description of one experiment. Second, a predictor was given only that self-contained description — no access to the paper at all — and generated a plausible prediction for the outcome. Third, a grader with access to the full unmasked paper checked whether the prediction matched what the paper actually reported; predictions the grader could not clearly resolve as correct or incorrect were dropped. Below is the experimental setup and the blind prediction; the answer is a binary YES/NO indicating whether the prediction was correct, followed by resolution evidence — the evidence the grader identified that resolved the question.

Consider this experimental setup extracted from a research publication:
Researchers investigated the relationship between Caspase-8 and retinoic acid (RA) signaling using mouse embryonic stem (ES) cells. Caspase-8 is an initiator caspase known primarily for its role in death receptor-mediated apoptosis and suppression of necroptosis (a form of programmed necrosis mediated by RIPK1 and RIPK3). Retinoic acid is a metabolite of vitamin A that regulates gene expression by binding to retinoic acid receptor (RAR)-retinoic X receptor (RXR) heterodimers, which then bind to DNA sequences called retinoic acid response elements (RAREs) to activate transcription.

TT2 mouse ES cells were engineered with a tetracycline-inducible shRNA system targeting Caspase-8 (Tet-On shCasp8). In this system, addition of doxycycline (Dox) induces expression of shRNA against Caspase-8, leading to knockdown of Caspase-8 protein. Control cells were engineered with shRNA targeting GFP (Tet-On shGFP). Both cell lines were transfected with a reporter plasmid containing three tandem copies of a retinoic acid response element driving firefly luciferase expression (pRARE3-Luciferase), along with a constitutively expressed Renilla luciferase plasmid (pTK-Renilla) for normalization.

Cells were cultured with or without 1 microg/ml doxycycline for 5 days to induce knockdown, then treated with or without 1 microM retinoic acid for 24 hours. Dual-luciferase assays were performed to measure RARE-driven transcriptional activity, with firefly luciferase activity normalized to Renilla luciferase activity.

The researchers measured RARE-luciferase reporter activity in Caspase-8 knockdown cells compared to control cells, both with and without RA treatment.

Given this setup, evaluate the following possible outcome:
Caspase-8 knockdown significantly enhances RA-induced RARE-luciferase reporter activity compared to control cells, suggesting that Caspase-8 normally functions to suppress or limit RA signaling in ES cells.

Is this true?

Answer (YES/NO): YES